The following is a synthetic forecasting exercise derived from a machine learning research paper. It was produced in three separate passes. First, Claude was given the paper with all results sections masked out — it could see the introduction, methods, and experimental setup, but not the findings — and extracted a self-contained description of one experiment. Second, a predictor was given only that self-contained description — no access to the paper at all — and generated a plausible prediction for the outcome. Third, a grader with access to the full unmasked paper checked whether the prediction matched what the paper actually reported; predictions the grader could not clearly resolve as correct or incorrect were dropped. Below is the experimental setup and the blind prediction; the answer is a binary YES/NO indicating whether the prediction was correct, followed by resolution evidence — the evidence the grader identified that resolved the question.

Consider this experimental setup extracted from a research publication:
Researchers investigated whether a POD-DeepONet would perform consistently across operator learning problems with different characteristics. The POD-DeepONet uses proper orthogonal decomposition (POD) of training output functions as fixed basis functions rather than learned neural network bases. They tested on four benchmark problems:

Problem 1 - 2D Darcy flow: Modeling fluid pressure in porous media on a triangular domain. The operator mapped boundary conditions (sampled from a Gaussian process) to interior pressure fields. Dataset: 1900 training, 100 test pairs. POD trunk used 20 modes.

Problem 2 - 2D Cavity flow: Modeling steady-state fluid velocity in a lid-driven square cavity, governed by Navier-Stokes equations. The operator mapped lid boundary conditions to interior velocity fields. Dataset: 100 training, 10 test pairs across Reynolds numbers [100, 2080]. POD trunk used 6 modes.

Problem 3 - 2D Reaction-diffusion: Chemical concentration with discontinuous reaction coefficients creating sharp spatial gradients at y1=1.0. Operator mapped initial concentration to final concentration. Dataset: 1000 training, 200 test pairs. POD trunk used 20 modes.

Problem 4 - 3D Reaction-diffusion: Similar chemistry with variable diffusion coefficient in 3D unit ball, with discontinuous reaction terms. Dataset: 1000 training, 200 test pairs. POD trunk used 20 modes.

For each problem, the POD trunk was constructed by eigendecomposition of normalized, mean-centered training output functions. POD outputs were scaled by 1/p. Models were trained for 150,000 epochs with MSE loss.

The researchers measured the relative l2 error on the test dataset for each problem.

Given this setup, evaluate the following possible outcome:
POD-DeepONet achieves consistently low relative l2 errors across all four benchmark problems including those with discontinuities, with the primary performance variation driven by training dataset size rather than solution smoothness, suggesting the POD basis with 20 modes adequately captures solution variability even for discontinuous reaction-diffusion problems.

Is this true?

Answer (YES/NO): NO